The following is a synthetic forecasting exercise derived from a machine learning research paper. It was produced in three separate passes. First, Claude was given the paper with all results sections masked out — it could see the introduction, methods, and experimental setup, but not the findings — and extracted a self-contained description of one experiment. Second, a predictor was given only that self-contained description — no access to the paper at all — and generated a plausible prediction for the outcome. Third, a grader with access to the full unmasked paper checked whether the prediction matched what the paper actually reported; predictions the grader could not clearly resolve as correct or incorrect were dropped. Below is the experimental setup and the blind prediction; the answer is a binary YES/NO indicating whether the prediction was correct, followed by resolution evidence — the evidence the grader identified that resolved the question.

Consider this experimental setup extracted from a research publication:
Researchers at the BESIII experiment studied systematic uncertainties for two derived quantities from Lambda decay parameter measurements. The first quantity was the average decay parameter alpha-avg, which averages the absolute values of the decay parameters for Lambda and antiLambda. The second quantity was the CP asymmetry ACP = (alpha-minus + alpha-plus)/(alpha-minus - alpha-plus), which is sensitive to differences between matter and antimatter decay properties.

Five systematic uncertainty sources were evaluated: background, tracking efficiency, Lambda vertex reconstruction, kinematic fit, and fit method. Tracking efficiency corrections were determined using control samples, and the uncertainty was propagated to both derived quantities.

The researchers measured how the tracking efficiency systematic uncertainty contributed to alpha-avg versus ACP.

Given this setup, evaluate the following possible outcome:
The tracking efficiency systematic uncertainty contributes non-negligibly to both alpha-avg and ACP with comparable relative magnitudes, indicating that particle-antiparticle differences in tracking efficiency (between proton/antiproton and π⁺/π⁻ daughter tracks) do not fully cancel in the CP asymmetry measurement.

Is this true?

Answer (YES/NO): NO